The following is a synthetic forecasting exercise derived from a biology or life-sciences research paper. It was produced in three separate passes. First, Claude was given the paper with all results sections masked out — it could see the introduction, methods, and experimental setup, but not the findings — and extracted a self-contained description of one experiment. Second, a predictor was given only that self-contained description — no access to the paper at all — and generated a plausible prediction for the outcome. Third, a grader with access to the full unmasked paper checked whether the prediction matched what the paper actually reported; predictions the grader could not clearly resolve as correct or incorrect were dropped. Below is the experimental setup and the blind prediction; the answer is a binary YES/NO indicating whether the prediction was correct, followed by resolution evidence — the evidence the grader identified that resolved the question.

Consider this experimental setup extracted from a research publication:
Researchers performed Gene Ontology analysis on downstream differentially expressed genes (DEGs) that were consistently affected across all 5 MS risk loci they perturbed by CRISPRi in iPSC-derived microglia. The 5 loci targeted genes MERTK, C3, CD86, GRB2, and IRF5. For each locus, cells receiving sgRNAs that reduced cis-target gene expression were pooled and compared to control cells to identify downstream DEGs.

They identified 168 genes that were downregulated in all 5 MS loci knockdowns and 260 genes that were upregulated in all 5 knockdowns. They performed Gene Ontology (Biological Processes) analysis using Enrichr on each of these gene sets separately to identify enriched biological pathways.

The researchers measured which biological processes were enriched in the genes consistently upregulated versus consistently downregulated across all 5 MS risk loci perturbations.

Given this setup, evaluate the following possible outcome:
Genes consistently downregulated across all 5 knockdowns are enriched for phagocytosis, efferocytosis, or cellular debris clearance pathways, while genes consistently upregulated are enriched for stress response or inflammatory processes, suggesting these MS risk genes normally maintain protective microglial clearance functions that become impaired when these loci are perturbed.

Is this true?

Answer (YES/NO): NO